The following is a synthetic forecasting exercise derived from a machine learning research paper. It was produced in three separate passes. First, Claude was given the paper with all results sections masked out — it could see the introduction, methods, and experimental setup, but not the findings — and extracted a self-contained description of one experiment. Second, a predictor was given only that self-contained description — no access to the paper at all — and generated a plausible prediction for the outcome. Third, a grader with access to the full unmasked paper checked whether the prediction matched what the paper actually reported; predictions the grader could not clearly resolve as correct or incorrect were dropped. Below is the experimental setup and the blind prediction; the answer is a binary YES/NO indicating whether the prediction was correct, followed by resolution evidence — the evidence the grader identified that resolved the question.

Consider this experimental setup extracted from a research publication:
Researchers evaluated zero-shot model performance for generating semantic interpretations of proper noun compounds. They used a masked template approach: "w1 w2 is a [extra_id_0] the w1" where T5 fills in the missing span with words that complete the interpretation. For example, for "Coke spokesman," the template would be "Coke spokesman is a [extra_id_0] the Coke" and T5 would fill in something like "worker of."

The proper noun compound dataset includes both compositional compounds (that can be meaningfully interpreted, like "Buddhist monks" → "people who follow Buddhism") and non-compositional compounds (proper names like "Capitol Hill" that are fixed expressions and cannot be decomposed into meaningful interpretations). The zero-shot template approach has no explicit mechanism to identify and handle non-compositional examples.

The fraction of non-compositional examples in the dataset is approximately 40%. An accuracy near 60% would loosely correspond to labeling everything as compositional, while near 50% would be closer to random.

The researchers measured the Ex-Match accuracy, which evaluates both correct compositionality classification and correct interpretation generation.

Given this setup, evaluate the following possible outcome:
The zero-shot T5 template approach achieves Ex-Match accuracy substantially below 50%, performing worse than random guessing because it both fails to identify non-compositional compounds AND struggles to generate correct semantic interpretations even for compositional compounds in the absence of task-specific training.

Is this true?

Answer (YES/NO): NO